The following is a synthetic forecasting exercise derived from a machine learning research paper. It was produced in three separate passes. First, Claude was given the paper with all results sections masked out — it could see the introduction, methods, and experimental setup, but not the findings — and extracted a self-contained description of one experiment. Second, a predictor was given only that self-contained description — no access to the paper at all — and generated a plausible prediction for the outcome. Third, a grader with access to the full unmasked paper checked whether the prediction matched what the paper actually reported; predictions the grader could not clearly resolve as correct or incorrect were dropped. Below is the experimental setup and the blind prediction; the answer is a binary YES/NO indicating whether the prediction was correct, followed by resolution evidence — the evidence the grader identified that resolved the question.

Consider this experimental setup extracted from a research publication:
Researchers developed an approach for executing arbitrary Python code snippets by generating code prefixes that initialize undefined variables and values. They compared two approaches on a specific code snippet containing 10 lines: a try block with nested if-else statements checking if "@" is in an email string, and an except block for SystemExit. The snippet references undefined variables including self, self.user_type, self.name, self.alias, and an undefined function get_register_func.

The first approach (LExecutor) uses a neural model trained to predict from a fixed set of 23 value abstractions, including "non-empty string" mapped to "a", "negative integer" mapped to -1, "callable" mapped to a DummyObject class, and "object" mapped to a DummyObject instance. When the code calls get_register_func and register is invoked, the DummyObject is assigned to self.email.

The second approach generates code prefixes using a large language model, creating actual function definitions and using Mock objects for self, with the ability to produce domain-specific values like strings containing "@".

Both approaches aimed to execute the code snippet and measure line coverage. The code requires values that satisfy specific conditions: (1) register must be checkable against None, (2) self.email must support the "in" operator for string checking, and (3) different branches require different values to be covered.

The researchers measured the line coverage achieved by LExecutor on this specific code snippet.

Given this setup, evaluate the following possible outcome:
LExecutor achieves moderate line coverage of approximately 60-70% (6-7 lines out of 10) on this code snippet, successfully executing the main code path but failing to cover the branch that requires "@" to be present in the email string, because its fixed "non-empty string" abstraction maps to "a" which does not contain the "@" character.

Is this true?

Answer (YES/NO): NO